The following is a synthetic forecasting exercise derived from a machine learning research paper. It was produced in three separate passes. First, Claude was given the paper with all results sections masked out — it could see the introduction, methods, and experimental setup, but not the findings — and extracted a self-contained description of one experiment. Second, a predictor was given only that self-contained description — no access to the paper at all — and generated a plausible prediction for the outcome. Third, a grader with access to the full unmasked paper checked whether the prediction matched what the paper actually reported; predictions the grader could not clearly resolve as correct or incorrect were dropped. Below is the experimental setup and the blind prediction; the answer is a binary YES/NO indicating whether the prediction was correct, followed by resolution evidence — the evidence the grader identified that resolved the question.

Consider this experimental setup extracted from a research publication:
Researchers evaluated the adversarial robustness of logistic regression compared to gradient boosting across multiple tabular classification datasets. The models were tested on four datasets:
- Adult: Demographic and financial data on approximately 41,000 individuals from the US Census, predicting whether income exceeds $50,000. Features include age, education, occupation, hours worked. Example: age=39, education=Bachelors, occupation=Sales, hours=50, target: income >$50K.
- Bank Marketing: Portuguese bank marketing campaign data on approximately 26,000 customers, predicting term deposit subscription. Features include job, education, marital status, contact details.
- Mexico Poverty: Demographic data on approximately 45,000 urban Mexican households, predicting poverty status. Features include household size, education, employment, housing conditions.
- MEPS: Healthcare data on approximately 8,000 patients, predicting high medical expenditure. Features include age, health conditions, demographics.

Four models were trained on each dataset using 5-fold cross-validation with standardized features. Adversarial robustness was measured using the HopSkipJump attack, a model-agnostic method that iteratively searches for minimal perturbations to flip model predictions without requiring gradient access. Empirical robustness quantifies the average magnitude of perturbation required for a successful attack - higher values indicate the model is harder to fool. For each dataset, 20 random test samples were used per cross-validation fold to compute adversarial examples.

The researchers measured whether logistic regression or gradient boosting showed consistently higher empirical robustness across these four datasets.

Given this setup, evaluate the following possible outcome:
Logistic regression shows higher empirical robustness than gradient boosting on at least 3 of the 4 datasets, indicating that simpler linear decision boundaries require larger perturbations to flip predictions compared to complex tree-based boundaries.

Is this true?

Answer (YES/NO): NO